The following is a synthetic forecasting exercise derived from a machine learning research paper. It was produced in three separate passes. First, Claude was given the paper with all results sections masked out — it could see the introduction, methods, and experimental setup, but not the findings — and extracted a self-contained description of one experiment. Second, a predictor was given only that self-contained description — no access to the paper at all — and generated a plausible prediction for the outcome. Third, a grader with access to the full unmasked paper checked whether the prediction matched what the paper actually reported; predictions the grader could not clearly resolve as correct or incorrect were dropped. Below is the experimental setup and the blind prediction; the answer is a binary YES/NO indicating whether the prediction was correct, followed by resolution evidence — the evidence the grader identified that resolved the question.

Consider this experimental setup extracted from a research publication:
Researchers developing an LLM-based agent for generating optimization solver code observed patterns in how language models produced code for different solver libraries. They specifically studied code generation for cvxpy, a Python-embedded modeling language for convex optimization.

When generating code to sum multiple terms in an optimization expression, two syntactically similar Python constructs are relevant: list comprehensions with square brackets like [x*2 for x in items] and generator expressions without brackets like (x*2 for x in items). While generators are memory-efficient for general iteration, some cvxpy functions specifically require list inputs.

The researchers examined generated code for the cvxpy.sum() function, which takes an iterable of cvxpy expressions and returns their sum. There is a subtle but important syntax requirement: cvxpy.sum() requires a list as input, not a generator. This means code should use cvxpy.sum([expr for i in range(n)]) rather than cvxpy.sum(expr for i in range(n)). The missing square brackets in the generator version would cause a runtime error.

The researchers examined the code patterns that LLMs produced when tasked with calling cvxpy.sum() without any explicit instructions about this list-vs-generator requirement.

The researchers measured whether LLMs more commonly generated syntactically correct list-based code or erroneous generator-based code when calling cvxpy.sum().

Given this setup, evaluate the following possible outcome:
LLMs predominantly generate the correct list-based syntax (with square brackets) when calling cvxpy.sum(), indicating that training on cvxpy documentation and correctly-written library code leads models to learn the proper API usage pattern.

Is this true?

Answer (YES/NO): NO